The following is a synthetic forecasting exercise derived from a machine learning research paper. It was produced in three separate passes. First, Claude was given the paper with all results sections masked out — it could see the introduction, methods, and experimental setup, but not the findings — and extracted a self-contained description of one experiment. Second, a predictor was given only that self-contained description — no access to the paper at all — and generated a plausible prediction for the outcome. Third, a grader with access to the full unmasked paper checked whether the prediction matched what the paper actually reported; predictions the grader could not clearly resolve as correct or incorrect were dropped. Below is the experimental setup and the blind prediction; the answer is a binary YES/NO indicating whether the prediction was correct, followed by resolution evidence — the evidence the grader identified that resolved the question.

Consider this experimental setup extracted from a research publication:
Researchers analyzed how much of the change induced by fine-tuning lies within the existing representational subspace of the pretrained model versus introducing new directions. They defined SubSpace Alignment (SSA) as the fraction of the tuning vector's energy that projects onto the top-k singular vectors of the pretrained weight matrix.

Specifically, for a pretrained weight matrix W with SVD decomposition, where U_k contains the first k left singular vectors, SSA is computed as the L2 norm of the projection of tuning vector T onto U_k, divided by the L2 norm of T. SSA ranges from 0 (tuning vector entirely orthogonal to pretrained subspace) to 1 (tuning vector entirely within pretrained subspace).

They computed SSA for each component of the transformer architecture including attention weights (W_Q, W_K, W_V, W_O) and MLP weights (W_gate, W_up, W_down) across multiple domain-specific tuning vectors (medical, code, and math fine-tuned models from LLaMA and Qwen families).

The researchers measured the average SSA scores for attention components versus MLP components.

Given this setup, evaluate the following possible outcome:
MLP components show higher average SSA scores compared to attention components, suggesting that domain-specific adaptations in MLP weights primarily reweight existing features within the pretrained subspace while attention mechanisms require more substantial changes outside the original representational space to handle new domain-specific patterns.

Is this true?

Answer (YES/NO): NO